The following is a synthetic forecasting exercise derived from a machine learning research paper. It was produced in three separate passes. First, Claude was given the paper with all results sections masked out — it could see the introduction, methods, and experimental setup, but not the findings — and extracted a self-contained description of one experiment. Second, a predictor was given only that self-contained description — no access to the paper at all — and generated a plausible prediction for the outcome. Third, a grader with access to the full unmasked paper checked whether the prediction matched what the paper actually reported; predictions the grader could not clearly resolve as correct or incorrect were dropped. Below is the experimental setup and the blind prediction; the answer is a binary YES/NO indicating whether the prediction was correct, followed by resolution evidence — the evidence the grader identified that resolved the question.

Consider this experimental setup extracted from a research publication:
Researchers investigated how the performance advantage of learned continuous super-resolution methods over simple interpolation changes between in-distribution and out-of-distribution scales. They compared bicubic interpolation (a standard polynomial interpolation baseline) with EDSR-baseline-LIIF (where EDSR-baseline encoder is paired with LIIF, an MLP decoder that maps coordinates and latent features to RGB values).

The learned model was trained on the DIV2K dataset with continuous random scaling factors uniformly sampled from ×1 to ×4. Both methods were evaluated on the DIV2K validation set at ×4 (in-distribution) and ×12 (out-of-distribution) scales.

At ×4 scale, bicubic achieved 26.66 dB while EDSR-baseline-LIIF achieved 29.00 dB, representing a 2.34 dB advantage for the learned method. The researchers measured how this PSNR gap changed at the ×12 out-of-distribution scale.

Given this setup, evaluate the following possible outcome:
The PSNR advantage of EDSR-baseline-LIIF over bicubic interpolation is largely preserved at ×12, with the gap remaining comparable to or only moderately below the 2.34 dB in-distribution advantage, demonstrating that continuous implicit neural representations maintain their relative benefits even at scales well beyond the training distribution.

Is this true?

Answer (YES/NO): NO